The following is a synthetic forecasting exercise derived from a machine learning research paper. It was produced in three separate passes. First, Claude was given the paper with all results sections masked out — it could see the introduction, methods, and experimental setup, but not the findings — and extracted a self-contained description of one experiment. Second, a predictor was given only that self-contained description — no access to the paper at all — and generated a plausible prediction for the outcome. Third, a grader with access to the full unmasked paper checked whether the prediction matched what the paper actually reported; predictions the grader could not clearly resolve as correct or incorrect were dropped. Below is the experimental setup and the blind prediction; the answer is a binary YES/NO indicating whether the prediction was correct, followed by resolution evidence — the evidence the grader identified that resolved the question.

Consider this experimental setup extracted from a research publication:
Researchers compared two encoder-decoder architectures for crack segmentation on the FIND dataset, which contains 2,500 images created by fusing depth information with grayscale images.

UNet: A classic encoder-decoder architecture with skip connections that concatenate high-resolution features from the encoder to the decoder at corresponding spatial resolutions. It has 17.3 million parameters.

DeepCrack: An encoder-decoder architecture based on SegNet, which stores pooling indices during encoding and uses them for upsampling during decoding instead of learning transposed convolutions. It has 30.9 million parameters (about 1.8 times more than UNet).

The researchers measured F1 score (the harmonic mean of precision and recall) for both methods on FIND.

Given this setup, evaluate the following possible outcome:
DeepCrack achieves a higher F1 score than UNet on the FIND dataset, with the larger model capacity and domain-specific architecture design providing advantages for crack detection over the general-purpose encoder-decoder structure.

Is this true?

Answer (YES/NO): NO